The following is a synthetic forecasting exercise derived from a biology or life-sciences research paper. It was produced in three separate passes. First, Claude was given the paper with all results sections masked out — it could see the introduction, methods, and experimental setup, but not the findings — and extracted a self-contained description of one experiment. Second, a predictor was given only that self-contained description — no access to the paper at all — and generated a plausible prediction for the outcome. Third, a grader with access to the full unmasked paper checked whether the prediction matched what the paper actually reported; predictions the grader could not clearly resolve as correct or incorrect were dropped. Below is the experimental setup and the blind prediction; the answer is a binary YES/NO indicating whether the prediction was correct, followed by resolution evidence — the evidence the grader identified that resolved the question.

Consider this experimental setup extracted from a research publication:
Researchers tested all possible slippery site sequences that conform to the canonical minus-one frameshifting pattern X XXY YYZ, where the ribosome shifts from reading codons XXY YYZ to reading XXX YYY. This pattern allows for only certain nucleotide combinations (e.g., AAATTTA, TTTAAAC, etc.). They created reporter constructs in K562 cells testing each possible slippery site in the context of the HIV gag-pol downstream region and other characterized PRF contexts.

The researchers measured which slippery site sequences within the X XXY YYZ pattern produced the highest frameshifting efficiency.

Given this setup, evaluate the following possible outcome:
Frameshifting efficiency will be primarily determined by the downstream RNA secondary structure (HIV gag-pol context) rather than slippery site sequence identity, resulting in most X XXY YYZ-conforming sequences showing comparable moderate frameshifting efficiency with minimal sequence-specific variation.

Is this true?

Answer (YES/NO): NO